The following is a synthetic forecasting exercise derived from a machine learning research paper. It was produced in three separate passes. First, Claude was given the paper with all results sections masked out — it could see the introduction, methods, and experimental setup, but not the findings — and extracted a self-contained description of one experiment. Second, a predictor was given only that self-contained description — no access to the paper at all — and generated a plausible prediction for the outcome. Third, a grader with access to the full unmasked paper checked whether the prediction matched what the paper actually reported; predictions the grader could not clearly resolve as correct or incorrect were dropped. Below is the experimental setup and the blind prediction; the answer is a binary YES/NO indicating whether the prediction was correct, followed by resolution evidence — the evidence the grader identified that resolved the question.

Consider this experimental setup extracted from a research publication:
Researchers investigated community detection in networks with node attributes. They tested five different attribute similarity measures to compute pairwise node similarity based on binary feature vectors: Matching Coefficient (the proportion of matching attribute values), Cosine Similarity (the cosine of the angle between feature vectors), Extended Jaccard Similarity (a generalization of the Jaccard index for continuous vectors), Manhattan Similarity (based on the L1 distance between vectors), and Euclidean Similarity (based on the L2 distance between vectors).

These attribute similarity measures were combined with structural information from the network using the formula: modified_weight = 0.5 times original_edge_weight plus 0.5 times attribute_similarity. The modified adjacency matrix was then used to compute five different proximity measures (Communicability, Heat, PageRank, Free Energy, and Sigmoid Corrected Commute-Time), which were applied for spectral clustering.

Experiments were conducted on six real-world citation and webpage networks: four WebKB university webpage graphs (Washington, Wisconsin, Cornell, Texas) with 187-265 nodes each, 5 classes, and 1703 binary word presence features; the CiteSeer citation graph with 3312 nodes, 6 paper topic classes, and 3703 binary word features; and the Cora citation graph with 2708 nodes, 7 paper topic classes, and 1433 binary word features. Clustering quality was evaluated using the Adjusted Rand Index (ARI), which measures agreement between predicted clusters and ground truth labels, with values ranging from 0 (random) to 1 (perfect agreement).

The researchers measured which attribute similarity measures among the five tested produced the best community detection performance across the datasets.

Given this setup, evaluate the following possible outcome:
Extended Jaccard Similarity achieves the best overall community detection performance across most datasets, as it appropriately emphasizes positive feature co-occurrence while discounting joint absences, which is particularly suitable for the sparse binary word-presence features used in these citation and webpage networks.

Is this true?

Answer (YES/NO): NO